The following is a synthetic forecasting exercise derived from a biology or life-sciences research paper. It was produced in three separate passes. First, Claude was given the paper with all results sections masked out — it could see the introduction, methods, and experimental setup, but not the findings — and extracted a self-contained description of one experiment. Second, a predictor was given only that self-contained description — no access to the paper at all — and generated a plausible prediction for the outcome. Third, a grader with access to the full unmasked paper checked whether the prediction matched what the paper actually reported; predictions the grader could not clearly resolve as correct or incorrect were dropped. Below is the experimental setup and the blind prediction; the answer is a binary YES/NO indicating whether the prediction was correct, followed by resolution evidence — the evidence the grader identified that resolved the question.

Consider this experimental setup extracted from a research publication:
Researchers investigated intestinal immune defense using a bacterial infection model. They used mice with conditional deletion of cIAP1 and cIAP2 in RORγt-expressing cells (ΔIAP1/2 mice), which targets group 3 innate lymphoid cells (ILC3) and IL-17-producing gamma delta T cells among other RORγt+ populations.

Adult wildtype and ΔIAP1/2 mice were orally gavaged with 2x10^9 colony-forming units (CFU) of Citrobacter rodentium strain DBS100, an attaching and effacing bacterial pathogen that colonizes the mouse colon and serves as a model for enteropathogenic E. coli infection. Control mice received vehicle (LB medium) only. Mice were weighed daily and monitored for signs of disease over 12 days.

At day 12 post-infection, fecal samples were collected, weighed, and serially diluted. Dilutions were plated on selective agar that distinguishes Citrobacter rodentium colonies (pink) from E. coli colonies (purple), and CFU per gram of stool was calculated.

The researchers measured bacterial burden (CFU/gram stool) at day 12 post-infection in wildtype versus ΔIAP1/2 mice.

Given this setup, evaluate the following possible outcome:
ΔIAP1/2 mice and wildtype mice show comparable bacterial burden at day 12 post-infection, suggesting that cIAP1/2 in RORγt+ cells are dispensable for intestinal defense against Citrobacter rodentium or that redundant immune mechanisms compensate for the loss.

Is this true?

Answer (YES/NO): NO